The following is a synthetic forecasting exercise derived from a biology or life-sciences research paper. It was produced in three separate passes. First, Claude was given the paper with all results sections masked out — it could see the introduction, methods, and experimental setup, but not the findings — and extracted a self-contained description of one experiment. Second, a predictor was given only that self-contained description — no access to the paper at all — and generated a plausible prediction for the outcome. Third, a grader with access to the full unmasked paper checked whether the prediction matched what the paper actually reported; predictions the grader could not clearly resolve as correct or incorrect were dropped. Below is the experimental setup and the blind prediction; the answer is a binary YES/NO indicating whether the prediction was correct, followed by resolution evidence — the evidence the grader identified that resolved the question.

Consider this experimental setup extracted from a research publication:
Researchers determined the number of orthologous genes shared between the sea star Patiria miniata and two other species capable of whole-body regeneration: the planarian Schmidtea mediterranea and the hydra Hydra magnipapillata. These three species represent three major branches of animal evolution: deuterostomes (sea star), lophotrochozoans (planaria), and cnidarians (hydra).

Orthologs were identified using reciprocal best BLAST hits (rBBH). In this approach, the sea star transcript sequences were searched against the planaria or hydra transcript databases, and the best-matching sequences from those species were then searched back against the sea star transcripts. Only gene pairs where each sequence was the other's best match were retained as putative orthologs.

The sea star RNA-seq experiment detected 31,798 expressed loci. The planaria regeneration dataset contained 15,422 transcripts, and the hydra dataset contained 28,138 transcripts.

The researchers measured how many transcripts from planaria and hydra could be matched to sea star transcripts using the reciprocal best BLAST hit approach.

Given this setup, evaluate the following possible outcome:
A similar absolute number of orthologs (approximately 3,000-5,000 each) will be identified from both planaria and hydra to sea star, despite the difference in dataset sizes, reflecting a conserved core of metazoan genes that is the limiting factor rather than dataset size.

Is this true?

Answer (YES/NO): NO